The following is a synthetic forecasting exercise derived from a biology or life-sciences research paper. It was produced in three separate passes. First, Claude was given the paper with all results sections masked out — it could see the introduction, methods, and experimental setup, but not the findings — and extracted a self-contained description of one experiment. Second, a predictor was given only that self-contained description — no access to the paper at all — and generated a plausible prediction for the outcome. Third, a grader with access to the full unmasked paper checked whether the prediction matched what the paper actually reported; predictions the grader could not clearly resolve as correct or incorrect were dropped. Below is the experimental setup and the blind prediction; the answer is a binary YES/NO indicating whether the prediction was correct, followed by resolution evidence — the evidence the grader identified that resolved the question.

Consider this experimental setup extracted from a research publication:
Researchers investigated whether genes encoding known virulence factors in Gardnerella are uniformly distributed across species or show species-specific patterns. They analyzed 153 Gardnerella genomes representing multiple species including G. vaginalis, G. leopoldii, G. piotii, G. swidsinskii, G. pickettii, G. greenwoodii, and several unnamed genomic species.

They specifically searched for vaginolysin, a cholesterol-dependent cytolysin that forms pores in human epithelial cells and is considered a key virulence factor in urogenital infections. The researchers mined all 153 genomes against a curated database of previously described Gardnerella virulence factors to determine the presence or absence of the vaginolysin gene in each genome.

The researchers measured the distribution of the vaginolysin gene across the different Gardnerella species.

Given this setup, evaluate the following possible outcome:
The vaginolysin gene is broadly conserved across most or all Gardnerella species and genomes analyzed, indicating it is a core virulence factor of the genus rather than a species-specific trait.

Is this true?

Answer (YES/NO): NO